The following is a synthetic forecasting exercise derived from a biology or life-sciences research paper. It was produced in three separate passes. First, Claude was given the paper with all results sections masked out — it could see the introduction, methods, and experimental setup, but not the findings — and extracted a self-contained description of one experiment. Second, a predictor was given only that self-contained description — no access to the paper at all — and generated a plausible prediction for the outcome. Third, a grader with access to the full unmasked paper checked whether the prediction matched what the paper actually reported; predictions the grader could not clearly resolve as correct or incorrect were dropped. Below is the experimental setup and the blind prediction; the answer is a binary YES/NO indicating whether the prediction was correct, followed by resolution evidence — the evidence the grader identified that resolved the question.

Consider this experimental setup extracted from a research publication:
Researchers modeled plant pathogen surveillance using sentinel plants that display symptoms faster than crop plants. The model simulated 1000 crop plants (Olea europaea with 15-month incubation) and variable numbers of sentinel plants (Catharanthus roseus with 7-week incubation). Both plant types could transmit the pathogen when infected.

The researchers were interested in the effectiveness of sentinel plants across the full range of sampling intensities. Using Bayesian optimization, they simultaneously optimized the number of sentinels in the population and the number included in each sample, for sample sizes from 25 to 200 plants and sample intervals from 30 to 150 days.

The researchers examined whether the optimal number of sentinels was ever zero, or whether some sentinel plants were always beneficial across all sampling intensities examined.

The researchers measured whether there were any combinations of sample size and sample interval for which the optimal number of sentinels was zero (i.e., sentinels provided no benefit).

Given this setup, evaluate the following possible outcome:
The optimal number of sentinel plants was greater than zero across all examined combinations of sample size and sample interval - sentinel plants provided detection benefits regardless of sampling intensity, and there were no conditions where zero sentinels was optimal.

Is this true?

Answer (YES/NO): YES